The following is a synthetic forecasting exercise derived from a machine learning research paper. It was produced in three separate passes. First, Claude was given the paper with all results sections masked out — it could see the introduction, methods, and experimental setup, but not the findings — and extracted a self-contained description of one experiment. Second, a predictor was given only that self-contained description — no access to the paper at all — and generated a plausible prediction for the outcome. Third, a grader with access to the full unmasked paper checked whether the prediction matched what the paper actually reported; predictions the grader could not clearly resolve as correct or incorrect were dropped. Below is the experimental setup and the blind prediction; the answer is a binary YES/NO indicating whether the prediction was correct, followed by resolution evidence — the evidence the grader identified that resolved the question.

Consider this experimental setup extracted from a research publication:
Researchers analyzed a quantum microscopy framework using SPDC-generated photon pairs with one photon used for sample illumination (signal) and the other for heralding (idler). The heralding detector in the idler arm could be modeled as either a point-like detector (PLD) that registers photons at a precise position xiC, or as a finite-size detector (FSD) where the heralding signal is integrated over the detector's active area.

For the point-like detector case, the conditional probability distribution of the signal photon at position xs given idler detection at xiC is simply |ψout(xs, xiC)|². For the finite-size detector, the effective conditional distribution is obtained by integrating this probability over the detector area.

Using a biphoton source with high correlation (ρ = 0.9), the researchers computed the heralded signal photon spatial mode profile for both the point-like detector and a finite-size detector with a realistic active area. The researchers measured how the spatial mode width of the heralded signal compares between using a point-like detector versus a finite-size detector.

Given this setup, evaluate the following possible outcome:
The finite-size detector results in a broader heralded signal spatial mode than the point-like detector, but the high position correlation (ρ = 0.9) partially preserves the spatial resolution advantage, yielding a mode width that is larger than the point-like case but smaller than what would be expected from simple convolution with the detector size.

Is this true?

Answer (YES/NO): NO